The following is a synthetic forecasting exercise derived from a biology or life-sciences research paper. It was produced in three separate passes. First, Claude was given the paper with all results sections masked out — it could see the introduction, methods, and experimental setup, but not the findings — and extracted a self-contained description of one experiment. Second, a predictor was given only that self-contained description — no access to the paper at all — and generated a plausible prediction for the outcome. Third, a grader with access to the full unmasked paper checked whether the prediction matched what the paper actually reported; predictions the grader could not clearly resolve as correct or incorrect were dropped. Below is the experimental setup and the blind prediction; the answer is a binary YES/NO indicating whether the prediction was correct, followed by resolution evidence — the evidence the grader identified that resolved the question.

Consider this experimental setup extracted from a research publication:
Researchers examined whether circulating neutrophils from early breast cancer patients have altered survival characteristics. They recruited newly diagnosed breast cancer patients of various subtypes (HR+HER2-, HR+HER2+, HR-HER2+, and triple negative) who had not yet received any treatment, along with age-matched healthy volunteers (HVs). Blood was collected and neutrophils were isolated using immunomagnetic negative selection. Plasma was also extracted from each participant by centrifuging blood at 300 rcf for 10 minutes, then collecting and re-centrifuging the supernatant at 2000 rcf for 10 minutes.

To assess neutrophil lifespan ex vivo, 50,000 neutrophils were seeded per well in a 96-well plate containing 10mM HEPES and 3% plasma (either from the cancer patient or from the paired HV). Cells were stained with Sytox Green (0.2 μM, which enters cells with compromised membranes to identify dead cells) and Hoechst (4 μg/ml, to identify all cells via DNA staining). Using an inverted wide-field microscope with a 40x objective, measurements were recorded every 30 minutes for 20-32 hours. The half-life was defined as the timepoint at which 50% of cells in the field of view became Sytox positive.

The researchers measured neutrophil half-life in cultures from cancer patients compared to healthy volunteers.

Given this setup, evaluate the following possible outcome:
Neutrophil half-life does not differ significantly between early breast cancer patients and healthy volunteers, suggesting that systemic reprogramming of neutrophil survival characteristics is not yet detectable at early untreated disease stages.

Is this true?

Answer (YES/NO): NO